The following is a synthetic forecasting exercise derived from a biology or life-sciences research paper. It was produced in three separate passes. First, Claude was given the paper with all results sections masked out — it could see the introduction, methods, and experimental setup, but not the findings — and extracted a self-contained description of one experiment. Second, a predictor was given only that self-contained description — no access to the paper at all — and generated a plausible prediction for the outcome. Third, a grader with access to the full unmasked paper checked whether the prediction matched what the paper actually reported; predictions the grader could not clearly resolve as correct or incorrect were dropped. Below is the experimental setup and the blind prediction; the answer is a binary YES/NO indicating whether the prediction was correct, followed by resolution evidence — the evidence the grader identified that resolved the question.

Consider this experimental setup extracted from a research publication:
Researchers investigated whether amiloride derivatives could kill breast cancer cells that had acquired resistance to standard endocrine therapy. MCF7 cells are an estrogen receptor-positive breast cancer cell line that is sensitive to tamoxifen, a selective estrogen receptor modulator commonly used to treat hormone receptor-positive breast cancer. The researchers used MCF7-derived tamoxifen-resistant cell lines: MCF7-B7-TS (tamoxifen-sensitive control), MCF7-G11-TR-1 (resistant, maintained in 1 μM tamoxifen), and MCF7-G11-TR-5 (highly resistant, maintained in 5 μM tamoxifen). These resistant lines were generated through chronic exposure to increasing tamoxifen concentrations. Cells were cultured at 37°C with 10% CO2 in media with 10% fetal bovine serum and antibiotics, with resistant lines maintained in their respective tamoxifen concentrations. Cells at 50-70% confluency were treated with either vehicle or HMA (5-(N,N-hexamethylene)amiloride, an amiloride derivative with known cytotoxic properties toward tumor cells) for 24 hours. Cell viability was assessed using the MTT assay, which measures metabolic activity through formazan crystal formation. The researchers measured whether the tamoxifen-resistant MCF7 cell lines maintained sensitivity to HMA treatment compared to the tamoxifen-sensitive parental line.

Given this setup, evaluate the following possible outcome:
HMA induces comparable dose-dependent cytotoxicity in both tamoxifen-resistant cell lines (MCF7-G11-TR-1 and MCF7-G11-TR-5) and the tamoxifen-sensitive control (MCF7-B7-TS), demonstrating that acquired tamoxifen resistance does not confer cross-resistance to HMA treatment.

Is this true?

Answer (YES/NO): YES